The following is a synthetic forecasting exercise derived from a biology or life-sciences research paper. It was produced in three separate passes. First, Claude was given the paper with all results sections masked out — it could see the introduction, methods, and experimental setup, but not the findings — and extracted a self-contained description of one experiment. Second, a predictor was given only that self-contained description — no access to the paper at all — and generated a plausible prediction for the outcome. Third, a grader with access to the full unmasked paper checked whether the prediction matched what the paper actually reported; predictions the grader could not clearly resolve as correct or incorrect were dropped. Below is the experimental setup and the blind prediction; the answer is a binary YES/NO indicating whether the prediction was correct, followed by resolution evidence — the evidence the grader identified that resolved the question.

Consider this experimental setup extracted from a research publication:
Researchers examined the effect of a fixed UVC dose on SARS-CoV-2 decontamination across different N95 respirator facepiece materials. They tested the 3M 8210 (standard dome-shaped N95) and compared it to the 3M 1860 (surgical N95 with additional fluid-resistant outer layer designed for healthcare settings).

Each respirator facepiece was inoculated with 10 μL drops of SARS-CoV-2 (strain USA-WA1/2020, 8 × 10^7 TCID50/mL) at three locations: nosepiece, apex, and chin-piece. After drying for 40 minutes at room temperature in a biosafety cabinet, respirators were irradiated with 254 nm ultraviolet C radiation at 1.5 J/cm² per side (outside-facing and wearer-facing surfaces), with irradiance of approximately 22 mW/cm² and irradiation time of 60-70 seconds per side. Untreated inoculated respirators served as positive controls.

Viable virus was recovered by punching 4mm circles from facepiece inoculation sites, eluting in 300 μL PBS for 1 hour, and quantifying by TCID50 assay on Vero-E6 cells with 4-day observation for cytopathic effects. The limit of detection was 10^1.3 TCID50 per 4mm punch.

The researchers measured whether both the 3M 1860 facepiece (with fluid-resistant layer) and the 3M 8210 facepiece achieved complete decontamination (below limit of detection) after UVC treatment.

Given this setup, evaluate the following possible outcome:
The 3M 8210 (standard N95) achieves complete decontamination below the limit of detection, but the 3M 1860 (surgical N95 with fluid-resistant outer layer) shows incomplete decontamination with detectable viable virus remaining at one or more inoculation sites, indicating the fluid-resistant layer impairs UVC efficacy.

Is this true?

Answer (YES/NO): NO